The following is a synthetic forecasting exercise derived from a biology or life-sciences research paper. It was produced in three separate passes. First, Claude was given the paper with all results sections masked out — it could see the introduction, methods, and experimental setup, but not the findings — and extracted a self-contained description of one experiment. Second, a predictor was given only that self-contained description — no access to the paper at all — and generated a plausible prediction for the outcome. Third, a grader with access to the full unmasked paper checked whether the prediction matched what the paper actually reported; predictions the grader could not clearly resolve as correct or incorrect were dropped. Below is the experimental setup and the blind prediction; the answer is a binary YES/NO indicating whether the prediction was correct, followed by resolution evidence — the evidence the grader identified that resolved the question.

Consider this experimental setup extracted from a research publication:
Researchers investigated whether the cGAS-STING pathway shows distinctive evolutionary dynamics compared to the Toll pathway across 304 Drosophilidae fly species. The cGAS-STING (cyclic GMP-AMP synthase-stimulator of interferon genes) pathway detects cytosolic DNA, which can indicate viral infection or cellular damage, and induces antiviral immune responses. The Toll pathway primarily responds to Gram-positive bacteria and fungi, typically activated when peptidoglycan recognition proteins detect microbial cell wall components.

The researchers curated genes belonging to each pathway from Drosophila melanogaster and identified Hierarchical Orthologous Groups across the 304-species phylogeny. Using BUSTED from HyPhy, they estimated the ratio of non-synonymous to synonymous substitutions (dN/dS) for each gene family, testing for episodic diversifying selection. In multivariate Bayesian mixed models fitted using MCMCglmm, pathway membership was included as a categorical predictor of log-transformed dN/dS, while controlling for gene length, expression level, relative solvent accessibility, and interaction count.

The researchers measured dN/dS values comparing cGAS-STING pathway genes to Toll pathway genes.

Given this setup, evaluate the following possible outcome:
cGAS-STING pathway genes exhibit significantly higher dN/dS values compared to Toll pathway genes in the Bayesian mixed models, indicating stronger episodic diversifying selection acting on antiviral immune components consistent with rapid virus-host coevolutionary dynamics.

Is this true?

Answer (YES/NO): NO